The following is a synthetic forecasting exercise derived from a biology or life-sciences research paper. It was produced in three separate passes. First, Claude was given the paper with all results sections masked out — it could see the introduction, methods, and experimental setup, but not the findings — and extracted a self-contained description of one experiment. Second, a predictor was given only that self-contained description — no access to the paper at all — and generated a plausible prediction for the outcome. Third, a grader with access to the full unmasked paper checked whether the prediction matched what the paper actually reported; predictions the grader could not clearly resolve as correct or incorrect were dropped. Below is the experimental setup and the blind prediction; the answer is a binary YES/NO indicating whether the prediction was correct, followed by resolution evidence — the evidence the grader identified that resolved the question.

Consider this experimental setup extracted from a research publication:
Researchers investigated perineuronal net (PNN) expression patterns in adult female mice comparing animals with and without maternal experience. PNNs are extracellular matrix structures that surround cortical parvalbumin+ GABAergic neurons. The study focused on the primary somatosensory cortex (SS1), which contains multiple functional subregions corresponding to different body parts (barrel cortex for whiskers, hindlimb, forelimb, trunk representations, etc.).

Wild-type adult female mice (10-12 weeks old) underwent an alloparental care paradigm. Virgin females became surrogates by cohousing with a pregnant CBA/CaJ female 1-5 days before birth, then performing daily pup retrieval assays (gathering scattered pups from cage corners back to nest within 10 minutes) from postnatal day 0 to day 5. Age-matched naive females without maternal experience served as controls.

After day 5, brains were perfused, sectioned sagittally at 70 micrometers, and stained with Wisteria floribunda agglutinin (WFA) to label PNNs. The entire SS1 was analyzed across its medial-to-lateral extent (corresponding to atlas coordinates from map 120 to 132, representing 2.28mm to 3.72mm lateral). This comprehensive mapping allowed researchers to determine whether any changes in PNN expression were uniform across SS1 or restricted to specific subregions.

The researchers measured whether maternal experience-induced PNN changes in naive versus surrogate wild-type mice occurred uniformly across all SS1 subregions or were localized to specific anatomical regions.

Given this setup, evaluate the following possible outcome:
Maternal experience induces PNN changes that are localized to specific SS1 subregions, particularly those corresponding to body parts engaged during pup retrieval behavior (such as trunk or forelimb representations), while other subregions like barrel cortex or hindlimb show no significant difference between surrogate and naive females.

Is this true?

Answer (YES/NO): NO